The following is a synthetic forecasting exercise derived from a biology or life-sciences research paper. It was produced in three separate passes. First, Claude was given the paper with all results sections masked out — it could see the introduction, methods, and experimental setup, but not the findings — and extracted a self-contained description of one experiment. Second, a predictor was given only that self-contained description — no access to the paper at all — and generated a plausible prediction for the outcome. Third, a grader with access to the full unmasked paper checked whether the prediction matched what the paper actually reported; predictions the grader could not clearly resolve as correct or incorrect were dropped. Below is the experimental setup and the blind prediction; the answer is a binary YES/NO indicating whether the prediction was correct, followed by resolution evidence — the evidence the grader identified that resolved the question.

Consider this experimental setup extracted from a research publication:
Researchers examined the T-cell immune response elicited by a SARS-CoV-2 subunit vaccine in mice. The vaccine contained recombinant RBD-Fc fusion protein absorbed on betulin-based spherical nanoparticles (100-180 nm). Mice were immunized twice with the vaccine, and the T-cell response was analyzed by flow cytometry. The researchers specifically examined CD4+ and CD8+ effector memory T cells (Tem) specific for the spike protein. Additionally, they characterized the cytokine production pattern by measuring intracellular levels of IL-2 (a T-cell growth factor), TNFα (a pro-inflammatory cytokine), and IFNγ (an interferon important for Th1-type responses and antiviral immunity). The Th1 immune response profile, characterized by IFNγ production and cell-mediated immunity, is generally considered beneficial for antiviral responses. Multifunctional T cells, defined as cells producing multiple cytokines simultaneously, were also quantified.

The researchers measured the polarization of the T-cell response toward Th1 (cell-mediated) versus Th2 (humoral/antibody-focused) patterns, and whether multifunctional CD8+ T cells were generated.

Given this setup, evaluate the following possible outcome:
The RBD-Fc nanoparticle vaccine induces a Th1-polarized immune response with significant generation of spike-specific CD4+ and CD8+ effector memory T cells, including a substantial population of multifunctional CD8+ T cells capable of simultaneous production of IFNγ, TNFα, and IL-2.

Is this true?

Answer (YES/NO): YES